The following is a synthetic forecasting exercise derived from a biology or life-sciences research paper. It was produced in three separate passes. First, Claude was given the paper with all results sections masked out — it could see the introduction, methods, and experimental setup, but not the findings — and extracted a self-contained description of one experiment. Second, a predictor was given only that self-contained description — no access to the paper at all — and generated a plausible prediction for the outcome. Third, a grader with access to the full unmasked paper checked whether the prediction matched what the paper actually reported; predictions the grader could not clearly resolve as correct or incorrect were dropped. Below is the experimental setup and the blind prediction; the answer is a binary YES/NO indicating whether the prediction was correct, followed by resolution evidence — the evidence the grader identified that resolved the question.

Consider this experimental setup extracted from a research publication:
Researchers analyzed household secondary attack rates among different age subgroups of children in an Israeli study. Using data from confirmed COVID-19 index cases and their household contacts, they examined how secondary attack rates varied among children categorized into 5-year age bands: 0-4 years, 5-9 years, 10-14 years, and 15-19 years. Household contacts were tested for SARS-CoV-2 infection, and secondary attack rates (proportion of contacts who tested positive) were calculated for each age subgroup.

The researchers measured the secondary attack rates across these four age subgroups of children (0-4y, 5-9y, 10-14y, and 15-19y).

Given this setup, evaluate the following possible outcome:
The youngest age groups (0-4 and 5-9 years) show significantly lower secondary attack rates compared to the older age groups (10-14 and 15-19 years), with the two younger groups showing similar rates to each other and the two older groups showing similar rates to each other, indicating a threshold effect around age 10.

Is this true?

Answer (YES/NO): NO